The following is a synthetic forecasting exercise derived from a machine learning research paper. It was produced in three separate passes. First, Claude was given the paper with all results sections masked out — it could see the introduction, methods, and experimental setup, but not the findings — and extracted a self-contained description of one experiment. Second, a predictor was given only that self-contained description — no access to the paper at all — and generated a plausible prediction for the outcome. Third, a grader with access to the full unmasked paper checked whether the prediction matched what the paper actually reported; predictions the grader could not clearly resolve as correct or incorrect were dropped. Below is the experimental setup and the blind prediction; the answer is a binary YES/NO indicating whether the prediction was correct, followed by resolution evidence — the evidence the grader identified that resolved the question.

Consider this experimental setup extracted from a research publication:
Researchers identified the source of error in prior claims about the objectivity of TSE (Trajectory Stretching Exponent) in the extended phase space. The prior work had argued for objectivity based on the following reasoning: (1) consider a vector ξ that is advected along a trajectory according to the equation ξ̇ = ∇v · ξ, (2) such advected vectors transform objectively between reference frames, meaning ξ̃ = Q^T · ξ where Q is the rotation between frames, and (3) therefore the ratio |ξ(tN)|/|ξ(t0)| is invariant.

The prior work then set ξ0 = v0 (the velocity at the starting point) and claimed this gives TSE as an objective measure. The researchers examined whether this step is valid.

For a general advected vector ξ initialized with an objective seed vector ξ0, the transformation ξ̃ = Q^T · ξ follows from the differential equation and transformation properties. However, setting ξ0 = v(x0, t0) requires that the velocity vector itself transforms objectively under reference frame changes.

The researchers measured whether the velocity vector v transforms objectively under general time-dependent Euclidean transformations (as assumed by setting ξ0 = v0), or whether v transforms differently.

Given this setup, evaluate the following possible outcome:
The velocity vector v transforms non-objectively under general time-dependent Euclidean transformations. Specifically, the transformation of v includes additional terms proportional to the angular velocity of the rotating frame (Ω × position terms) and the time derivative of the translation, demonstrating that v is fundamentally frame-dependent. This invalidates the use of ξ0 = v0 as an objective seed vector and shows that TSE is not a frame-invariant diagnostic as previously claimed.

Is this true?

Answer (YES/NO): YES